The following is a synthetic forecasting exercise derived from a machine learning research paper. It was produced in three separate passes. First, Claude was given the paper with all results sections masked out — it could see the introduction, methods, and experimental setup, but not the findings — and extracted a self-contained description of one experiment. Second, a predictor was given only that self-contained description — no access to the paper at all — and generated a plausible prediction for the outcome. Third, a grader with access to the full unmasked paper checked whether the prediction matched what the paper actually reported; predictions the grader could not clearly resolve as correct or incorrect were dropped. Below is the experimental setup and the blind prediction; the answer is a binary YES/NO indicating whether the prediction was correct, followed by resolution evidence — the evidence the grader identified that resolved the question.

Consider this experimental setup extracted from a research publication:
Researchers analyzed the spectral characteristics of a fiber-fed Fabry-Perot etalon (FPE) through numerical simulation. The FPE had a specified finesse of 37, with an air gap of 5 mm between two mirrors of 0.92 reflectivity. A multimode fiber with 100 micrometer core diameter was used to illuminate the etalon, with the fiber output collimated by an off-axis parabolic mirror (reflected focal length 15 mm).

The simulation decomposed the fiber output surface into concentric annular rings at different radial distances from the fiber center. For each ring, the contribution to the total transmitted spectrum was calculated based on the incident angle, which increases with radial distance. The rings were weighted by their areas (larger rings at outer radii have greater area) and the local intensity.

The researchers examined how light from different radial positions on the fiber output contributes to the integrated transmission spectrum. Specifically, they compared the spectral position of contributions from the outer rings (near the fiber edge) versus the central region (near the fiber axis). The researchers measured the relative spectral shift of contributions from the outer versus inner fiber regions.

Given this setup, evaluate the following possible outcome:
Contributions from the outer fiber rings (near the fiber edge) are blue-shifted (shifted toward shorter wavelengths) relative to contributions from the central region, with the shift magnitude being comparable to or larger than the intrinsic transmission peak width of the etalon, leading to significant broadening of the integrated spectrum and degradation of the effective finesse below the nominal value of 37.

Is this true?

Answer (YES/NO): YES